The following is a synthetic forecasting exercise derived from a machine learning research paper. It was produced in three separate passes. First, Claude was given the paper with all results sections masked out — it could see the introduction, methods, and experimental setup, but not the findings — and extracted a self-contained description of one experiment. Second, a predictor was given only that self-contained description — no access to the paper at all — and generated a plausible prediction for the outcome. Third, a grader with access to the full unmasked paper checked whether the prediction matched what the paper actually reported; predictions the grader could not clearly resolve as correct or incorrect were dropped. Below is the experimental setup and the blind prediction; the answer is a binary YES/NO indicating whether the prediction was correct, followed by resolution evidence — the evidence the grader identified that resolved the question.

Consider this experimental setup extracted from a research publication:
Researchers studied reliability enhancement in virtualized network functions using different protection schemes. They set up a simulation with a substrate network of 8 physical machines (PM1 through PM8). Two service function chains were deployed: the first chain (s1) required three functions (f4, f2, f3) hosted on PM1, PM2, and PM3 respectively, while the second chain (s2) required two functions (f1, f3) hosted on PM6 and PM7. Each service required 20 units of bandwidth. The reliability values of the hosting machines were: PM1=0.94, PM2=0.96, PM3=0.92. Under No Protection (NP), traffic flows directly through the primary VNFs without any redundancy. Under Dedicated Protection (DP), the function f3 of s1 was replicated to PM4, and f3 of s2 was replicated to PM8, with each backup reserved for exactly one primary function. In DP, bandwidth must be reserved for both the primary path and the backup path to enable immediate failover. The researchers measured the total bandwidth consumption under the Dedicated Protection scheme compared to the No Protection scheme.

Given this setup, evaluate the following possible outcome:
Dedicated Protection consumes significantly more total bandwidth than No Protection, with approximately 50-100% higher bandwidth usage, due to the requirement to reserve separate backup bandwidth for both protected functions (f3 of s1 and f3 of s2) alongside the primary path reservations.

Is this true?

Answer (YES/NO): YES